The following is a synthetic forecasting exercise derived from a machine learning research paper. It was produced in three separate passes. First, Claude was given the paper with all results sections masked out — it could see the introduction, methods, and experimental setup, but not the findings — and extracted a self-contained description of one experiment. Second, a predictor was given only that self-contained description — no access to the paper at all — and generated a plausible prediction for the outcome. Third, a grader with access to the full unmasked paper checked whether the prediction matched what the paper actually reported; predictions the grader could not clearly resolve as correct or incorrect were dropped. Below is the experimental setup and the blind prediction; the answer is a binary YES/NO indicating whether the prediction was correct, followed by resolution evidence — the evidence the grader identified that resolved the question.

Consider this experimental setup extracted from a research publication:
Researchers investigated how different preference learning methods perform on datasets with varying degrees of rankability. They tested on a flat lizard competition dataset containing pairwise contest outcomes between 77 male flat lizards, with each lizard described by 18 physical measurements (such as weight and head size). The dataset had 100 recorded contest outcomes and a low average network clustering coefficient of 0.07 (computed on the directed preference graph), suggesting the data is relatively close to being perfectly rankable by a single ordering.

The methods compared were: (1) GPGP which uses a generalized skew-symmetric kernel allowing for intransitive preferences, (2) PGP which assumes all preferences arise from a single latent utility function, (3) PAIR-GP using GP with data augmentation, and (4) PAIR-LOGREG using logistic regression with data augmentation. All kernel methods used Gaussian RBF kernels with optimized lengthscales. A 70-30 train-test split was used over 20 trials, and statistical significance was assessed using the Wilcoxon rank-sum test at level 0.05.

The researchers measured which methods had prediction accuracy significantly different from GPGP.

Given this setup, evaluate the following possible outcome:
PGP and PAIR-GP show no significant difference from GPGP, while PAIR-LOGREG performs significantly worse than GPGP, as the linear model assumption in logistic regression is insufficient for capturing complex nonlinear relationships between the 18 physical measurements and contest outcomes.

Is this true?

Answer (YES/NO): NO